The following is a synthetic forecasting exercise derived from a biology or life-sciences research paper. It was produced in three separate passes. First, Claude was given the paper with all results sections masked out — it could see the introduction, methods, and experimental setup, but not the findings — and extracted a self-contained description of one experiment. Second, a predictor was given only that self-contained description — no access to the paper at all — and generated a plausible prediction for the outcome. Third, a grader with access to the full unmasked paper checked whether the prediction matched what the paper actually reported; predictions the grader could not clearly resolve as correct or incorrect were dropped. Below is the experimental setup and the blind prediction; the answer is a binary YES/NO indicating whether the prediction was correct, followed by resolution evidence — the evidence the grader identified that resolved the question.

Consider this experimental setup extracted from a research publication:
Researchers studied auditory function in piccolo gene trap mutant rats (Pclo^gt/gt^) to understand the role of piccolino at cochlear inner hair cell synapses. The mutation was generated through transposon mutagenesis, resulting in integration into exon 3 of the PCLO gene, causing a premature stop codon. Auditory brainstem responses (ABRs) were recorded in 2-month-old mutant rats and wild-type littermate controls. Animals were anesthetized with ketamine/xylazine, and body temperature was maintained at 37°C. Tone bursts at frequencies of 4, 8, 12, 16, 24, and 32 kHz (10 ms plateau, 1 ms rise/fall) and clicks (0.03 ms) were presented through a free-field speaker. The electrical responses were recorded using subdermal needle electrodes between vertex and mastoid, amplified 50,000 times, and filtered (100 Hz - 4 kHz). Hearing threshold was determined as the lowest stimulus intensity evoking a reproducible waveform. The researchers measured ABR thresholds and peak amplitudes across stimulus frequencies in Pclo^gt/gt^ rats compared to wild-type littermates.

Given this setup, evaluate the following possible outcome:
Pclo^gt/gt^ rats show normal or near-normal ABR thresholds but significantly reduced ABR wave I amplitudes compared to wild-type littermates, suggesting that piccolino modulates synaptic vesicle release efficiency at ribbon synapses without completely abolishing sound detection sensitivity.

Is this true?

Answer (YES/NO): NO